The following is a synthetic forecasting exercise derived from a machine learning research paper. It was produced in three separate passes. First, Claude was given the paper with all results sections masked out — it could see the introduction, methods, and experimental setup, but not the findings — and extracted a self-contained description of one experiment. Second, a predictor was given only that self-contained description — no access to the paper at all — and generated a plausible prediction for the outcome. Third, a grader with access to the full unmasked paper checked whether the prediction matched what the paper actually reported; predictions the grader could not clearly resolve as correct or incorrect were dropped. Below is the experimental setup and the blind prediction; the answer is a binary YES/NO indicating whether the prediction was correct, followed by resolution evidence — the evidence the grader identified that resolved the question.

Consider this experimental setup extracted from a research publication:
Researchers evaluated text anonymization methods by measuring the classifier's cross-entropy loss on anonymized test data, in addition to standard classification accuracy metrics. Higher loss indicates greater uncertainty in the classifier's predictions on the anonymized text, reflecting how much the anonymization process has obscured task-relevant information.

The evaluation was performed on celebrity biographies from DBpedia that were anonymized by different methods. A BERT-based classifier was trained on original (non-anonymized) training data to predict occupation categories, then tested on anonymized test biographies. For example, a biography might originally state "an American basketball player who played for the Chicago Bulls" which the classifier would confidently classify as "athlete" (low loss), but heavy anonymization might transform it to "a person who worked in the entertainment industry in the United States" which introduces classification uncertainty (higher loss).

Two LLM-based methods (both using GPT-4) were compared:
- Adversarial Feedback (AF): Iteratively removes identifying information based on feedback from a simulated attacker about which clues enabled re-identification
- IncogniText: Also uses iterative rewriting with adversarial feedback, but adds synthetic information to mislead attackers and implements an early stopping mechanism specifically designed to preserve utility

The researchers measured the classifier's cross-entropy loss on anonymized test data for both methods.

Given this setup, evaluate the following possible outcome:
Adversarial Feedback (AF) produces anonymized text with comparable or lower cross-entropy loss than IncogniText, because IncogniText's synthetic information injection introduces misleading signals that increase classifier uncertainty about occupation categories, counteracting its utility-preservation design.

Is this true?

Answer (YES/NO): YES